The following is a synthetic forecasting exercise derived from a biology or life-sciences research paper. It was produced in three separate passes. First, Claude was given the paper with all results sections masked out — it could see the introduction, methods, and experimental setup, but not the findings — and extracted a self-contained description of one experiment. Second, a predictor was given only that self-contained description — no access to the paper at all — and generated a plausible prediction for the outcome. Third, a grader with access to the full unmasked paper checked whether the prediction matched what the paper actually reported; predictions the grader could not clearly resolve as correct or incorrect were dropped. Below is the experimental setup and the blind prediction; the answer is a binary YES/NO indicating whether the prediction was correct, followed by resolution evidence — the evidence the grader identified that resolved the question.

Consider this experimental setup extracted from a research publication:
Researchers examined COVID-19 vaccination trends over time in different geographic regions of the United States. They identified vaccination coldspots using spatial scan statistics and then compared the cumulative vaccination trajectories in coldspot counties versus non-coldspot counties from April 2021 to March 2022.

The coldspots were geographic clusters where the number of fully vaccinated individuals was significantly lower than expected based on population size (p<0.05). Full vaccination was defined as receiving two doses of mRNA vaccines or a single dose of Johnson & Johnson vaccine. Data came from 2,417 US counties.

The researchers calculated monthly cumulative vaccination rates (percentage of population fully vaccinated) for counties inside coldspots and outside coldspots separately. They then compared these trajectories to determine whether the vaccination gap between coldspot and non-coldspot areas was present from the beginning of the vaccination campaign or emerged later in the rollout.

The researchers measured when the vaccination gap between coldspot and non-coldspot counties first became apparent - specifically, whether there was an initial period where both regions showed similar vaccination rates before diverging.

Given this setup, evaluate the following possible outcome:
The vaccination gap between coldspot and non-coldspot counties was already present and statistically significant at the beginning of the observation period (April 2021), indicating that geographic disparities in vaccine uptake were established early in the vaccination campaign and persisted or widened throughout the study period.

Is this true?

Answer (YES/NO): YES